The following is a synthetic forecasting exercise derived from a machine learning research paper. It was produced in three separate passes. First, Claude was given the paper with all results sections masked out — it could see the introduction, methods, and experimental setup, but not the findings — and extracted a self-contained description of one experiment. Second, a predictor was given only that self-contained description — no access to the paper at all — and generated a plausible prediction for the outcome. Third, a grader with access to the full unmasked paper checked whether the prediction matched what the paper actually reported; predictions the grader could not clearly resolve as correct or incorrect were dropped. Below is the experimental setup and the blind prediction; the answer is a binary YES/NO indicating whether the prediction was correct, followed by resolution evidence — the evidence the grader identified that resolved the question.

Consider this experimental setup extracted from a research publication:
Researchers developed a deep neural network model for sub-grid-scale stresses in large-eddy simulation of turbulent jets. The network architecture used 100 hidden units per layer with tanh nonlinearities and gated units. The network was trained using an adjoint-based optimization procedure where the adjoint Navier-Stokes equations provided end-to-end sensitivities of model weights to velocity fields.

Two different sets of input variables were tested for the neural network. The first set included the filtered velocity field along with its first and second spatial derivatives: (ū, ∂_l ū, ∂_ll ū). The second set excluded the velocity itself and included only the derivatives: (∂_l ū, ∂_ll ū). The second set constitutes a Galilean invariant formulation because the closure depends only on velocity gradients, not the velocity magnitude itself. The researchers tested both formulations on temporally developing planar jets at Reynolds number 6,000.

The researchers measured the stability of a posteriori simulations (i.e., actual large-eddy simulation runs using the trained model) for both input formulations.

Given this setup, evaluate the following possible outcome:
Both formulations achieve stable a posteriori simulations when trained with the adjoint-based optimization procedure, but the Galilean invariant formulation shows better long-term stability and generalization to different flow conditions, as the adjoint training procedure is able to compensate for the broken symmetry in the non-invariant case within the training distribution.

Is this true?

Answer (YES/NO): NO